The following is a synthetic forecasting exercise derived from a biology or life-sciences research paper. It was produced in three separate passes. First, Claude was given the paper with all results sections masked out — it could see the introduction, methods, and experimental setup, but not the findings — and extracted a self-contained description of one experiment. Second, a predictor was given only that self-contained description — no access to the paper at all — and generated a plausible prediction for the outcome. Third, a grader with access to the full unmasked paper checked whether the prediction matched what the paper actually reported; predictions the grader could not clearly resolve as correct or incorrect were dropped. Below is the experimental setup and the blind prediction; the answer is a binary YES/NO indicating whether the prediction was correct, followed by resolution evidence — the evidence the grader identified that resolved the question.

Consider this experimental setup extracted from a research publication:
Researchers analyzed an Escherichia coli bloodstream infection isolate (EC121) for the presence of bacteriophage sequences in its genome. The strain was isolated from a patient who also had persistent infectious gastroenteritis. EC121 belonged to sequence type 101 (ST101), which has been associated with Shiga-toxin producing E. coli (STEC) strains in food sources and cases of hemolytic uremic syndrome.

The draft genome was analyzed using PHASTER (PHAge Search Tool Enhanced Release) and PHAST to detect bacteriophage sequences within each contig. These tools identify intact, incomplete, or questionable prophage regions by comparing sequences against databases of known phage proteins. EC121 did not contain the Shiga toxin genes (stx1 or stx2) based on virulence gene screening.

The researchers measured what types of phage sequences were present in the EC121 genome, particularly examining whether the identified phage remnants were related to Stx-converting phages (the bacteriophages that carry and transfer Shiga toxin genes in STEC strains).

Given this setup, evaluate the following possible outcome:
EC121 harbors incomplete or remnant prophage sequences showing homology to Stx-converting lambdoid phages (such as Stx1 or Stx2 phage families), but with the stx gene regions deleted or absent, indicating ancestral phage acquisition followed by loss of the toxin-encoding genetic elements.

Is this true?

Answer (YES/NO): YES